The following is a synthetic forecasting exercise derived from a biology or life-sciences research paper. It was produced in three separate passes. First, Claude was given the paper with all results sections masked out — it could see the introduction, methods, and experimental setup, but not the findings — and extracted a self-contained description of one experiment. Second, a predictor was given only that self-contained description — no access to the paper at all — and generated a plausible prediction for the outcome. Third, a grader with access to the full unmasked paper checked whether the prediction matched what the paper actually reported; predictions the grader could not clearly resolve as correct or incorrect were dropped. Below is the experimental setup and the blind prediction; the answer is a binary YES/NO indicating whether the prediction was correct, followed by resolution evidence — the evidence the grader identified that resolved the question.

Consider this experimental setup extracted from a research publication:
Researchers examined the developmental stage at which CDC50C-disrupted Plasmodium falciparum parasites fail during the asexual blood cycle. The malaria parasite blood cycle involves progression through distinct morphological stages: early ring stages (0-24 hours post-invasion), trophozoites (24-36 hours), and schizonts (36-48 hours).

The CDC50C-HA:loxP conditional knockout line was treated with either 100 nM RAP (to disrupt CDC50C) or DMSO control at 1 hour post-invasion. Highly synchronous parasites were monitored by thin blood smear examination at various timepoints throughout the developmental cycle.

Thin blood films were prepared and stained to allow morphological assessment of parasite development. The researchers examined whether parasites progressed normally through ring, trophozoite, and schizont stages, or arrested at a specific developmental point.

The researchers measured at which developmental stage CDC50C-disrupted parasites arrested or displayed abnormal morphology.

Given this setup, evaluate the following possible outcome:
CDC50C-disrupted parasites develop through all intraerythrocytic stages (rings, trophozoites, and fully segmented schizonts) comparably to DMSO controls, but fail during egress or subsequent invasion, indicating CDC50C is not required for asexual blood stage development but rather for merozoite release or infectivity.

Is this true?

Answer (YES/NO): NO